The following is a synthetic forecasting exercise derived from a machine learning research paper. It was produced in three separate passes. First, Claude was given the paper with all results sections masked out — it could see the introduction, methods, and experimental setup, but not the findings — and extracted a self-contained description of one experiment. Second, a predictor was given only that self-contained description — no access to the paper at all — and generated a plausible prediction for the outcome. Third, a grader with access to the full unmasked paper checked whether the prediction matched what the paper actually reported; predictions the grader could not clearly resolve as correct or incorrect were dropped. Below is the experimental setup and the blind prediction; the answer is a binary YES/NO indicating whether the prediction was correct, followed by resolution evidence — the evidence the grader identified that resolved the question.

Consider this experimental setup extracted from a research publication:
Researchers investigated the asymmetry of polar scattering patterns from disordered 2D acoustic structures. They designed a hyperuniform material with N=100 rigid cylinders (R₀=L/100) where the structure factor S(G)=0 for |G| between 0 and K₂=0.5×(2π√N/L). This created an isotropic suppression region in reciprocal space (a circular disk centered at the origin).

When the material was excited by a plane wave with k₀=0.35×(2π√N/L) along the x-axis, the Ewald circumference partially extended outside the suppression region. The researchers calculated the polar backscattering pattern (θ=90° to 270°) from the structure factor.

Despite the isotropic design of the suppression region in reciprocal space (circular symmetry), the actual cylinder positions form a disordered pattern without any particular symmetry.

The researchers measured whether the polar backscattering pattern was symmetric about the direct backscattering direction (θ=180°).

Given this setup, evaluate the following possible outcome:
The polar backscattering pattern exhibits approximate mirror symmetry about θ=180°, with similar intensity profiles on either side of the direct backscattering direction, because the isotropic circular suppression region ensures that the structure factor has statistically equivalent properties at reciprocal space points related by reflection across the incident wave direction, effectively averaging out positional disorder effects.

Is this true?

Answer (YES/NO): NO